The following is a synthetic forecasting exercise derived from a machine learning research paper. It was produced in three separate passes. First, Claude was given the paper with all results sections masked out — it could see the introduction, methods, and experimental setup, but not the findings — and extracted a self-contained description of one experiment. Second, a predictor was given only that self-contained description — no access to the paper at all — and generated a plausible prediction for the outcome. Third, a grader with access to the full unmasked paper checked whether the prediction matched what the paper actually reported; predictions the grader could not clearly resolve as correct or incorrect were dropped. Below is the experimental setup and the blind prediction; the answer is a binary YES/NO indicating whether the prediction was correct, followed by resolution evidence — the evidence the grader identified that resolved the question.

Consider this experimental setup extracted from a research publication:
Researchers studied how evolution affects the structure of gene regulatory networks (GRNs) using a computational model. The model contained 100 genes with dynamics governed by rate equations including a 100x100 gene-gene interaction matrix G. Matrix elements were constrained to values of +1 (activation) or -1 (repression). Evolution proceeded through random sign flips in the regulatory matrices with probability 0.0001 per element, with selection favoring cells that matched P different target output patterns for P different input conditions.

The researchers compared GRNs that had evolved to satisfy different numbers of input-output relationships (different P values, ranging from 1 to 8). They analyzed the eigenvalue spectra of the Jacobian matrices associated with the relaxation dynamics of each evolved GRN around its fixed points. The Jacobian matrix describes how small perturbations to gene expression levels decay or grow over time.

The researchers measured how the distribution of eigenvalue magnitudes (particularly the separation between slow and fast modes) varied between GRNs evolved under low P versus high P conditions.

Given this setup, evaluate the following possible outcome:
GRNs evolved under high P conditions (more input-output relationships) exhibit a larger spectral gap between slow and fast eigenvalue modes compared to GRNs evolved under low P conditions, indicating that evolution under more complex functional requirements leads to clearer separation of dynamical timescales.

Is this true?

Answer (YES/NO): NO